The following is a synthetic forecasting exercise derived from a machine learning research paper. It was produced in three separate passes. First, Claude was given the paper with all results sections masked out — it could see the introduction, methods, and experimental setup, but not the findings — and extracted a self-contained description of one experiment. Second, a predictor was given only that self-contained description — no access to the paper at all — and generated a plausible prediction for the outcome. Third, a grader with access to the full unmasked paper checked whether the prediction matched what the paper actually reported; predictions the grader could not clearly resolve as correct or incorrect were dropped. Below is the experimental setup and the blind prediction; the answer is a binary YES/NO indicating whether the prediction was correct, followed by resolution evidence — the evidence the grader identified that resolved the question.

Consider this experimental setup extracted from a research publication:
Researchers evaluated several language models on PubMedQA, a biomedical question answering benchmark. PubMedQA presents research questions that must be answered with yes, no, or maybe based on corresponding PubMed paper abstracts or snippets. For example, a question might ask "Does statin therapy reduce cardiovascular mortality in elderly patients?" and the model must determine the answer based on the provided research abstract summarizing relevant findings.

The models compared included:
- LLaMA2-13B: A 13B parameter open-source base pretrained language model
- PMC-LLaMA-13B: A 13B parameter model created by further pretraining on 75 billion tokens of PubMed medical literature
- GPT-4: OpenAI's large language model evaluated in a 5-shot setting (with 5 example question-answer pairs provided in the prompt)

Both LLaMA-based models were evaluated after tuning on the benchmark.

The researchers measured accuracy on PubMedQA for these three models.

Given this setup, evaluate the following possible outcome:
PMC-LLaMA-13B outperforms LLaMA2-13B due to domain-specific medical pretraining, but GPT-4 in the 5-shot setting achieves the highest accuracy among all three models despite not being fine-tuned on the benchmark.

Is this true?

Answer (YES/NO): NO